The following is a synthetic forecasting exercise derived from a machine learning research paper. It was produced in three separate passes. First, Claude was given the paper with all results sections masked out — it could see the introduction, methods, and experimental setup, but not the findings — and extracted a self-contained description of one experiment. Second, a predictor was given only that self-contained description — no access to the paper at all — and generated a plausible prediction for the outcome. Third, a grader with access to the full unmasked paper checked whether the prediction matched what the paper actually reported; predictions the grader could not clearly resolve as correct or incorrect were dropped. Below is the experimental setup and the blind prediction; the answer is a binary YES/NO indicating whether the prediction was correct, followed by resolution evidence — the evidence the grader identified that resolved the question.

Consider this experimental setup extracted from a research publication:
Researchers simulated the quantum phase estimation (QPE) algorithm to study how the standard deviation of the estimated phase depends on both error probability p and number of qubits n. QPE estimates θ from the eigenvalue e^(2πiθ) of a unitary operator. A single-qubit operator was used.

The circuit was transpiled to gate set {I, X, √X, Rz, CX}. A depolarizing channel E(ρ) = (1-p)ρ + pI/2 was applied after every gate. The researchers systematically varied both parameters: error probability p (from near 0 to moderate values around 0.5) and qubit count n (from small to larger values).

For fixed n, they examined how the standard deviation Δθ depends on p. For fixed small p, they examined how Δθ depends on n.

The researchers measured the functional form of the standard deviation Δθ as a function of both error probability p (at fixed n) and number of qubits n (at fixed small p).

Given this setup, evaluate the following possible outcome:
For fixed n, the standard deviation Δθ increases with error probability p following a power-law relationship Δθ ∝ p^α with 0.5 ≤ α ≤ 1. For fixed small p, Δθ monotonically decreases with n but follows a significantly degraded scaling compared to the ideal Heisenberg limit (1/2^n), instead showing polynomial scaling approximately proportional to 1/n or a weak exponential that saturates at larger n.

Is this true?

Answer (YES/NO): NO